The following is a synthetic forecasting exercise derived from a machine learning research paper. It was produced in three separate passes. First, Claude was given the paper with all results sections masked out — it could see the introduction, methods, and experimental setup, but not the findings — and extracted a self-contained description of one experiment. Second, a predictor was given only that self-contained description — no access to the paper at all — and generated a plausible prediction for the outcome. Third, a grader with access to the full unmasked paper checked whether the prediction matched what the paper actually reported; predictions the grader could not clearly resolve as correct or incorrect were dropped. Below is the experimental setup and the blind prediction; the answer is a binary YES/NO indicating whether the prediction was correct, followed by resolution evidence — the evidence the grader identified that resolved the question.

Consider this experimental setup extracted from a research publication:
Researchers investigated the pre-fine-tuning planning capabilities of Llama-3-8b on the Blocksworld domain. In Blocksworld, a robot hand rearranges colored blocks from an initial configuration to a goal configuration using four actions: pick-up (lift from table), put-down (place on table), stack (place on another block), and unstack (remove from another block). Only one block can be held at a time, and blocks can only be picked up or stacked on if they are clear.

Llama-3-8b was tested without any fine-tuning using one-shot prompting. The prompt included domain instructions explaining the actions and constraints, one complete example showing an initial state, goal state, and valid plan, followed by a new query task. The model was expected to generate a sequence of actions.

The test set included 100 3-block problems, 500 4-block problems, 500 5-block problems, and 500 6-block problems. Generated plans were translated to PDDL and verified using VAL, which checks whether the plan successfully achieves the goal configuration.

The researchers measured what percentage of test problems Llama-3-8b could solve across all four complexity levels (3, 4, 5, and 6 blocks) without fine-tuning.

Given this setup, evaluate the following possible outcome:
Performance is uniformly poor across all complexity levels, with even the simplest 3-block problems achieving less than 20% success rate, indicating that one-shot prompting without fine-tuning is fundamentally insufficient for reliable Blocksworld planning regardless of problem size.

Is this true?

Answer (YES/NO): YES